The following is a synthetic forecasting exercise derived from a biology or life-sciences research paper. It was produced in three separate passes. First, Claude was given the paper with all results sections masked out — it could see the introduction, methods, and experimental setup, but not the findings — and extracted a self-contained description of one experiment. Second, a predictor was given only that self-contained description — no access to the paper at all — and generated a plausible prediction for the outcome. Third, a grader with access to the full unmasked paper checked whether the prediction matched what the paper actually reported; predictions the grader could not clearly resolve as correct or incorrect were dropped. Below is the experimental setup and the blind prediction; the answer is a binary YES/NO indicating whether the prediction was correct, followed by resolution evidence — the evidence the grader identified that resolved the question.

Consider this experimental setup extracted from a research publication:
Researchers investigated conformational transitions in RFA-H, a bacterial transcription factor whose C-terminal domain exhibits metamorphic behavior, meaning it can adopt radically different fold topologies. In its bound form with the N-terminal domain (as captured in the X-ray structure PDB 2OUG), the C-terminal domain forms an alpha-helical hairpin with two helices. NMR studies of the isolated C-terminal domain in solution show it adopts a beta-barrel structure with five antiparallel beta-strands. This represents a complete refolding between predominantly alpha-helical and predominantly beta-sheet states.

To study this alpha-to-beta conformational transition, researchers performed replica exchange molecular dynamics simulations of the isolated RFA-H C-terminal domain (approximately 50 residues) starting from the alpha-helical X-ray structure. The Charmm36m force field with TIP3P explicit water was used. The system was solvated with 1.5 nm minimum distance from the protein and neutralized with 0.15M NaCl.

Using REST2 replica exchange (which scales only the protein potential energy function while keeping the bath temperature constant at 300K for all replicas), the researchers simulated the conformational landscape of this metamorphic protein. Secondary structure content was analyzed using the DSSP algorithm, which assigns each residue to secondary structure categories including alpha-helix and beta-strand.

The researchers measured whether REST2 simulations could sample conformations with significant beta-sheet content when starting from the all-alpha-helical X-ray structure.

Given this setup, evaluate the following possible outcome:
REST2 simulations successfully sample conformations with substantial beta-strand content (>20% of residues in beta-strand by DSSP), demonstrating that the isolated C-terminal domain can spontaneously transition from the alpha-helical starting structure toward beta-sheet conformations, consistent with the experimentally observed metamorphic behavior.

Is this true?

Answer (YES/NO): NO